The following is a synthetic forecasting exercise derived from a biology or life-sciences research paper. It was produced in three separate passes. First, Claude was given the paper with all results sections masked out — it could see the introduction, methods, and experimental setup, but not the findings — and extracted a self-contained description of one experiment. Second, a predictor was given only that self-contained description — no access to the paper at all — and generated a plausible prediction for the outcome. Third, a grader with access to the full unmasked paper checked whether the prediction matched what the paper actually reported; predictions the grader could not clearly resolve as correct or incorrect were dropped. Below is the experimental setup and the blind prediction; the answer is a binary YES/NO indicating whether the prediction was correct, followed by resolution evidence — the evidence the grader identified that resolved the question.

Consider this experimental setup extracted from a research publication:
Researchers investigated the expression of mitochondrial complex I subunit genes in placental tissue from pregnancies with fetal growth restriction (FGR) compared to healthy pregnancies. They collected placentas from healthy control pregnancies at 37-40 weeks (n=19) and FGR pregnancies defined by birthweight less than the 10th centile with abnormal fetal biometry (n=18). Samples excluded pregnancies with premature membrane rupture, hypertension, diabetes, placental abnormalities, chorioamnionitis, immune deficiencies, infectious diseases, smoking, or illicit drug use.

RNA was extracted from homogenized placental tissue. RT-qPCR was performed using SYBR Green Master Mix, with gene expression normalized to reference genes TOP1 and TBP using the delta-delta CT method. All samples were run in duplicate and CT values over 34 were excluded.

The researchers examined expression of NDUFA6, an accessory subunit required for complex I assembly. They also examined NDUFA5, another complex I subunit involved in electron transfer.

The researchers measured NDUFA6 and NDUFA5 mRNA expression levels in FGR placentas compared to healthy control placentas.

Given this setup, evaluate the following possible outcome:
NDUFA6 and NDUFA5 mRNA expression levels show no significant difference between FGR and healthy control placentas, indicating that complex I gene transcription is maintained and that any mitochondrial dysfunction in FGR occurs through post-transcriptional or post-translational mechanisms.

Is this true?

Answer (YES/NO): NO